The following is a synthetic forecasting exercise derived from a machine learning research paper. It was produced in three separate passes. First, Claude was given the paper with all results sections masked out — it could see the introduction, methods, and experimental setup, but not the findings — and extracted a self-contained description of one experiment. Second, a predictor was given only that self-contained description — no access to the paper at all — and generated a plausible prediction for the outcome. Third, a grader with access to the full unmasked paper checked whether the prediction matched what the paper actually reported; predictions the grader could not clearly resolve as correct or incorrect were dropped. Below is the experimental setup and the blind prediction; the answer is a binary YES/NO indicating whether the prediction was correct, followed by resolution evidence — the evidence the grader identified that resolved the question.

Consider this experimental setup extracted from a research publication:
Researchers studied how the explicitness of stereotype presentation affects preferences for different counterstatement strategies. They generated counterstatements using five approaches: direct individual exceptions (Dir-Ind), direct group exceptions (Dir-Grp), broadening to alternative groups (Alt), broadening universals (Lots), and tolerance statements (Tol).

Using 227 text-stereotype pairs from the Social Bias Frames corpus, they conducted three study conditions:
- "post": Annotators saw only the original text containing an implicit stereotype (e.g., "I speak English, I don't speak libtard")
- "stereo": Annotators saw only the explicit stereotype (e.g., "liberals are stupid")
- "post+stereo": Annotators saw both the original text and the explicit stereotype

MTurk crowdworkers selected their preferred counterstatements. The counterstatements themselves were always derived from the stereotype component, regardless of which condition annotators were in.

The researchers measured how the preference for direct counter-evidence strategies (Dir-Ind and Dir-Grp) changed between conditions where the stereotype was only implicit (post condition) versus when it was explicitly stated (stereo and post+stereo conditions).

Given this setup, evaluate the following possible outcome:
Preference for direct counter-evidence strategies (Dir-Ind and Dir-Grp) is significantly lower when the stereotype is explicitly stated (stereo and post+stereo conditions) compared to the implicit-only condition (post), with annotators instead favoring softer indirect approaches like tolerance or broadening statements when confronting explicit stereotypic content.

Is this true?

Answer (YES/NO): NO